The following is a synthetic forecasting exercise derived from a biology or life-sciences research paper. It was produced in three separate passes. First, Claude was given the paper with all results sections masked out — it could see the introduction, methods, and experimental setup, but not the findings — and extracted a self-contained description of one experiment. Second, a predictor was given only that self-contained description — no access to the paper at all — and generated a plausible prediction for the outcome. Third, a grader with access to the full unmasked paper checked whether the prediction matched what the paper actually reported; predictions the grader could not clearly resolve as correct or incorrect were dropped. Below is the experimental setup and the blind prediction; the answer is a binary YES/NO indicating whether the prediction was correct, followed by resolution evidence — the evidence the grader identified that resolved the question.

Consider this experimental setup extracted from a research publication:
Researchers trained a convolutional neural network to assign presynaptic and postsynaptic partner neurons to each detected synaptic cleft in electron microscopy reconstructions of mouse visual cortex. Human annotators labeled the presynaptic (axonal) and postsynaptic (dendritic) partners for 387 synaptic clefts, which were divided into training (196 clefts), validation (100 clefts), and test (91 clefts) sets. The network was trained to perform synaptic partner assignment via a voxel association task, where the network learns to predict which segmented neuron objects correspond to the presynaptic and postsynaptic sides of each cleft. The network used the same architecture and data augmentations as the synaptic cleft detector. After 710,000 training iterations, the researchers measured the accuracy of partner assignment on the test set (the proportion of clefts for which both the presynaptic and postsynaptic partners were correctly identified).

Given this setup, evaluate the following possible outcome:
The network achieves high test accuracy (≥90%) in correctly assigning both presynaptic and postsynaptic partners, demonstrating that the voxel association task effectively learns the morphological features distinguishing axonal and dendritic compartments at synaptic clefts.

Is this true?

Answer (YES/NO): YES